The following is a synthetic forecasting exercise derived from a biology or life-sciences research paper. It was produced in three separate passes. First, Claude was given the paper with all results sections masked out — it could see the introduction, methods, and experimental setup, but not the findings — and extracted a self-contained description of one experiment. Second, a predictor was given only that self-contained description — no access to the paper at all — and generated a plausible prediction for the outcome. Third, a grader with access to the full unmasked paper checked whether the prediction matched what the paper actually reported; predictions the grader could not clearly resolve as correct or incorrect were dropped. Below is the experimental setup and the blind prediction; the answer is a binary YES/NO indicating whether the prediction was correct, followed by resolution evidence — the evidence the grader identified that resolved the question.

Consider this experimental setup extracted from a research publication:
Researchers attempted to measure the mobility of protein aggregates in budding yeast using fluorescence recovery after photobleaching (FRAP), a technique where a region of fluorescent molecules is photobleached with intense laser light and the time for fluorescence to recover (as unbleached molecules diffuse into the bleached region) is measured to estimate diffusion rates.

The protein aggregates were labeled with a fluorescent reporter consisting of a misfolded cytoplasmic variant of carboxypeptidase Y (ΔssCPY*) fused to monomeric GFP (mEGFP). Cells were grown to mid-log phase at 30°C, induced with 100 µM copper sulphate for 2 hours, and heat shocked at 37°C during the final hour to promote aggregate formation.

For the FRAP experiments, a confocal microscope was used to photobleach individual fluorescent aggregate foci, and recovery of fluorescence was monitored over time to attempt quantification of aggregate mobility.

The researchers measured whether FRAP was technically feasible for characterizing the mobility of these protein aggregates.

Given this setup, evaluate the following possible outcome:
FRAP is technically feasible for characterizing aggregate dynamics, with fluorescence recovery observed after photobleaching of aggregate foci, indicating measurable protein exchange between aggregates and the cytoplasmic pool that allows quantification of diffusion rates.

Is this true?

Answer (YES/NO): NO